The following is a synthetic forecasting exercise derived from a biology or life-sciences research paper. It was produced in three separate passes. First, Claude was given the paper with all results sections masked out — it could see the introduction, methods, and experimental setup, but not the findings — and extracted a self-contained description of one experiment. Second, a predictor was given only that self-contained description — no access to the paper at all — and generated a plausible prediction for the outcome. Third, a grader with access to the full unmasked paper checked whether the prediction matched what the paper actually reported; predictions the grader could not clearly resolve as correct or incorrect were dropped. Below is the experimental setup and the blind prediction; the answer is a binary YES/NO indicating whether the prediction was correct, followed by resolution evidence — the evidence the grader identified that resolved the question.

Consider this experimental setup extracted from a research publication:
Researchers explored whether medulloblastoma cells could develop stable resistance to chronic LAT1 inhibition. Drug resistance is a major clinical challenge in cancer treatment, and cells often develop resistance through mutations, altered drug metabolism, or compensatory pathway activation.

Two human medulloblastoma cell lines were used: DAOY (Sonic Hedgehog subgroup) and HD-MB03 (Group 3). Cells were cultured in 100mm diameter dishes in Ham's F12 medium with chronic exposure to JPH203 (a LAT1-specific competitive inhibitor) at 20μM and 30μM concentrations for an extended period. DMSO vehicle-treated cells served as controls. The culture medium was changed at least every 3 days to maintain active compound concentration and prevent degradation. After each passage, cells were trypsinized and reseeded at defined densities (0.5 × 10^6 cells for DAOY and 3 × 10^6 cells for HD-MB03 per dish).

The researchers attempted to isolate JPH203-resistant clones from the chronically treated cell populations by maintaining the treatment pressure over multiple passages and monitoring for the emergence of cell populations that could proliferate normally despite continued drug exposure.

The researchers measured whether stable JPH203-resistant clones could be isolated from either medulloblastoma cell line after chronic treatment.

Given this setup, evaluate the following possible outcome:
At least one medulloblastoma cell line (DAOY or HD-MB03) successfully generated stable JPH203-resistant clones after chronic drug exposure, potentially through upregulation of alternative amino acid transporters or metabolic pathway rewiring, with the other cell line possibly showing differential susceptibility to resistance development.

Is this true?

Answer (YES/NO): NO